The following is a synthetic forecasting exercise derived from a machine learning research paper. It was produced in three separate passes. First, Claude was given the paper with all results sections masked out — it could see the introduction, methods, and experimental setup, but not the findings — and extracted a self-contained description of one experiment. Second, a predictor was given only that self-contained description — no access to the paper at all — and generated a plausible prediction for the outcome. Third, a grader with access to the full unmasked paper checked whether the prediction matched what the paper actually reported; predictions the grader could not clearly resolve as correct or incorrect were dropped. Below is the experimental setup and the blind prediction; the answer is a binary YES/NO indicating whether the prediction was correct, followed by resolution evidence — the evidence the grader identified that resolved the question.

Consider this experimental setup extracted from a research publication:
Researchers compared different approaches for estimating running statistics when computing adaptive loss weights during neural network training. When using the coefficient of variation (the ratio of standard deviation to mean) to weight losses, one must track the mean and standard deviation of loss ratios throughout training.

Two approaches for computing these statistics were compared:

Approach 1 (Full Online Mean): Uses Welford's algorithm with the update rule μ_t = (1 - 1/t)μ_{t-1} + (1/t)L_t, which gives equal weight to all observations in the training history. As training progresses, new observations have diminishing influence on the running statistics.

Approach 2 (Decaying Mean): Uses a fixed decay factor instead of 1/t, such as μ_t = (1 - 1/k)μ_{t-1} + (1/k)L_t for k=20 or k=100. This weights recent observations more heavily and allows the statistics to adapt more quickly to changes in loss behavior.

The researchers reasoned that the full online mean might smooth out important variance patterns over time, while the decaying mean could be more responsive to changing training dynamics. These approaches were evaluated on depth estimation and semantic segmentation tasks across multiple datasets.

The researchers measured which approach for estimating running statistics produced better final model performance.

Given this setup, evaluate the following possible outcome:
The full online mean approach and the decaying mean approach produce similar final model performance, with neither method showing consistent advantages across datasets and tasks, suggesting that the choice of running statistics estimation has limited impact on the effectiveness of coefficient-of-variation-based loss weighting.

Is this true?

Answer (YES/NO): YES